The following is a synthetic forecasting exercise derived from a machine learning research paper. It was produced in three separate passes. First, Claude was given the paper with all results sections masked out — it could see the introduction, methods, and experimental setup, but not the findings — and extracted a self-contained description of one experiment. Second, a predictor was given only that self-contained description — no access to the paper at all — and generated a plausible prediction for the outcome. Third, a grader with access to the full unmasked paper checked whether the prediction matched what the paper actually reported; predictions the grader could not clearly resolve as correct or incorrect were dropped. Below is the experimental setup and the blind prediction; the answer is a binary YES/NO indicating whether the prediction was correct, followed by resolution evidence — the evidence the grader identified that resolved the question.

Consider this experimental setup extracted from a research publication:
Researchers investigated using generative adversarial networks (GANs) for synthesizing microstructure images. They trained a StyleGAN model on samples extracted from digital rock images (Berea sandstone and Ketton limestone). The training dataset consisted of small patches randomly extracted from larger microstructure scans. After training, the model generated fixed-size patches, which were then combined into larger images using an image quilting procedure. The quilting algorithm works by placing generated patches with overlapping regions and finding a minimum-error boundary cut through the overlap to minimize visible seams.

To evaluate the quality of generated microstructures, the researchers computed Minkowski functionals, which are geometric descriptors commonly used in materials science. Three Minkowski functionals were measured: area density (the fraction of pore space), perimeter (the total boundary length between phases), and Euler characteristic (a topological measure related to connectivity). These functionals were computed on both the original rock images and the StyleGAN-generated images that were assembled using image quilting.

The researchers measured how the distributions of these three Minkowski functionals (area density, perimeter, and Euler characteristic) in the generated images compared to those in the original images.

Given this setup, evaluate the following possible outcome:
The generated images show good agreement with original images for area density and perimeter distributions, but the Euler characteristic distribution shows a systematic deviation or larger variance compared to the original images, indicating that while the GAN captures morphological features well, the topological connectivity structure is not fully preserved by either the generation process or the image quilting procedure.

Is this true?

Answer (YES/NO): NO